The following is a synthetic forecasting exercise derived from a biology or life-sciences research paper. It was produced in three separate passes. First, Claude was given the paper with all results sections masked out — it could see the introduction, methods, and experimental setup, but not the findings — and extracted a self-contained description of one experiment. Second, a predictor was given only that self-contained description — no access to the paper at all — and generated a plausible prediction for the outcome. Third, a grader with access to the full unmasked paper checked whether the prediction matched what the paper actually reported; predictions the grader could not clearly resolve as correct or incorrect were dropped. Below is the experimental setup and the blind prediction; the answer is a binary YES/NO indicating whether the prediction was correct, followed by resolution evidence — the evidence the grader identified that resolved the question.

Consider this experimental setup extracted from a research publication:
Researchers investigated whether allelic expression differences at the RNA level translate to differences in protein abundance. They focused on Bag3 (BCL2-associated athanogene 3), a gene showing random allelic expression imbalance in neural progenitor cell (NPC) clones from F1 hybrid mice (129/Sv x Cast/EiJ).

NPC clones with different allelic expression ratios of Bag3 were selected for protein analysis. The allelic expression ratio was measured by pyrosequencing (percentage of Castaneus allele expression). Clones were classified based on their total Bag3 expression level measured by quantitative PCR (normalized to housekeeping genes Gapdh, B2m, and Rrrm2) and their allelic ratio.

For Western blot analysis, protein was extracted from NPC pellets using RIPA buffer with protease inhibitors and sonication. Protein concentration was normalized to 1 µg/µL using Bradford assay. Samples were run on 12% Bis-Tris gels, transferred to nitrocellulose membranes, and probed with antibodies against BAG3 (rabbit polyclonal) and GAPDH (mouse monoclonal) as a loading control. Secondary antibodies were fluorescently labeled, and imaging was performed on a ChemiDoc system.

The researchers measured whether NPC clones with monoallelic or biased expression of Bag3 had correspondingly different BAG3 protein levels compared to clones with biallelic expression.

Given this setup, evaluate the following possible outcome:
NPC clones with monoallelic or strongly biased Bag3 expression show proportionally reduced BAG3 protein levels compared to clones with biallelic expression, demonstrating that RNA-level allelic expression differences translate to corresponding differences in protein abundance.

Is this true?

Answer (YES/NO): YES